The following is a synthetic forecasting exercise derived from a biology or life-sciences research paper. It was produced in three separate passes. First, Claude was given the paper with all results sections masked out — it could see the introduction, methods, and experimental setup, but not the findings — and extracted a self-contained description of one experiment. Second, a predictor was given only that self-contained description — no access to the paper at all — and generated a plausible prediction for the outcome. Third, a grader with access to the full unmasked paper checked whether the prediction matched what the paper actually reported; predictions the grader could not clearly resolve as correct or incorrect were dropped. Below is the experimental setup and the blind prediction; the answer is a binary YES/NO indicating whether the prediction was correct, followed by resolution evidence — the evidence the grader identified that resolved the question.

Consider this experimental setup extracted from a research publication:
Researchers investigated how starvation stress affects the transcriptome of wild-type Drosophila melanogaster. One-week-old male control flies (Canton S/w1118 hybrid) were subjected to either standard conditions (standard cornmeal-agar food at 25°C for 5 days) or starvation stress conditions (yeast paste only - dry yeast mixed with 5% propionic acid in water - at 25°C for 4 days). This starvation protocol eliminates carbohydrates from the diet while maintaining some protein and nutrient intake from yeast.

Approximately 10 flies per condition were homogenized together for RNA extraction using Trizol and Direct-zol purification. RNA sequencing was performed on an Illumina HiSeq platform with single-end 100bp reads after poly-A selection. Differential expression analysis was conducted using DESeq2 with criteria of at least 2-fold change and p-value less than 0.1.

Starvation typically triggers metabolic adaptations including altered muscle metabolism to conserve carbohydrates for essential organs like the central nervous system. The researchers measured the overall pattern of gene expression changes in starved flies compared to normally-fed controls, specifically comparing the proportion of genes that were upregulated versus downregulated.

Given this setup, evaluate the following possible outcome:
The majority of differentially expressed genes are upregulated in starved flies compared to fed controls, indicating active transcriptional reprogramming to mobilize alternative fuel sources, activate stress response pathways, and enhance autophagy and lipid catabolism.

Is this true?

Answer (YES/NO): YES